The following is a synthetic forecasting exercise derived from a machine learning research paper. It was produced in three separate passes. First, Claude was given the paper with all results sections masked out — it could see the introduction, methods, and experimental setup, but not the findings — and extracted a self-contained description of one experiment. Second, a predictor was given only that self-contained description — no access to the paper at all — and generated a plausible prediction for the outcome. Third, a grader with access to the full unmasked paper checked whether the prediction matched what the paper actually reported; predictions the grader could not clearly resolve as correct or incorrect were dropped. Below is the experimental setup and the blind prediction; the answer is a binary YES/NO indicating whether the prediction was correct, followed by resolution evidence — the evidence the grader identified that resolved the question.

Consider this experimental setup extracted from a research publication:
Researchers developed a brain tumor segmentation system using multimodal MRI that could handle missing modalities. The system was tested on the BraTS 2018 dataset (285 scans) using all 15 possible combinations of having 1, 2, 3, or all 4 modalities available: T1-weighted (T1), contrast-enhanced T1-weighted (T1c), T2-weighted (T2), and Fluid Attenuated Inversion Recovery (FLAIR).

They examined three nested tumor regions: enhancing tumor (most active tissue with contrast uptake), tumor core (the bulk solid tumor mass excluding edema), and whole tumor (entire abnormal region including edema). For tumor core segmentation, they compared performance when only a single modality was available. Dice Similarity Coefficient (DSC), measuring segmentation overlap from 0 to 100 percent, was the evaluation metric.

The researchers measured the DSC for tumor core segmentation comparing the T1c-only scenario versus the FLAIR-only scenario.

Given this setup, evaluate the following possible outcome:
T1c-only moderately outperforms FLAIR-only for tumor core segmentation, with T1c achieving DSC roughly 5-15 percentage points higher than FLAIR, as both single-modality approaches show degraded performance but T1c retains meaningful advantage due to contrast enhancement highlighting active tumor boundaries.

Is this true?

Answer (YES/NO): YES